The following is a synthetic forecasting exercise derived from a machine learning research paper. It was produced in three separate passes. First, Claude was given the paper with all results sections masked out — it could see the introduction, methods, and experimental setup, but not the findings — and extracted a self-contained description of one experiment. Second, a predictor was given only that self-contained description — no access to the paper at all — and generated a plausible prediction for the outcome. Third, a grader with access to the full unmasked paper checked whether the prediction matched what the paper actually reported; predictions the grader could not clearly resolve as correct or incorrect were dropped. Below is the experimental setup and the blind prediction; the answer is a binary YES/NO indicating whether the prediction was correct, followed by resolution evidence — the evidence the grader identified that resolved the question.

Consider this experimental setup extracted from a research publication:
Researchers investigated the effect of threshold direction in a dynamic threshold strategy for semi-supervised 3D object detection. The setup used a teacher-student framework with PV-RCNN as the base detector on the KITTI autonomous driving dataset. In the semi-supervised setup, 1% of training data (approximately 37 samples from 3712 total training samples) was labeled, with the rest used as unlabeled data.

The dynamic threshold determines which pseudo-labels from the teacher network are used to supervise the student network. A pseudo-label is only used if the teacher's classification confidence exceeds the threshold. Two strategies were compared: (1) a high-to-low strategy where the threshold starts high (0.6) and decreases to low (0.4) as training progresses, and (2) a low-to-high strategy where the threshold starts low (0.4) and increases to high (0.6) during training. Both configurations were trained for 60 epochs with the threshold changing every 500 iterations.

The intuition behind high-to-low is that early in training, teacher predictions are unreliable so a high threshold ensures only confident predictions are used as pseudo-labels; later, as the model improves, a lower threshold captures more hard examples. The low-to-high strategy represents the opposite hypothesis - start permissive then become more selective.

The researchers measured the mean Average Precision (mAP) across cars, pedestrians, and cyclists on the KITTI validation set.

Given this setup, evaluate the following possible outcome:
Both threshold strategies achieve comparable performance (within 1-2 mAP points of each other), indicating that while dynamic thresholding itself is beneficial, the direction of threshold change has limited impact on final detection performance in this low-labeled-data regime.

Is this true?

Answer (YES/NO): NO